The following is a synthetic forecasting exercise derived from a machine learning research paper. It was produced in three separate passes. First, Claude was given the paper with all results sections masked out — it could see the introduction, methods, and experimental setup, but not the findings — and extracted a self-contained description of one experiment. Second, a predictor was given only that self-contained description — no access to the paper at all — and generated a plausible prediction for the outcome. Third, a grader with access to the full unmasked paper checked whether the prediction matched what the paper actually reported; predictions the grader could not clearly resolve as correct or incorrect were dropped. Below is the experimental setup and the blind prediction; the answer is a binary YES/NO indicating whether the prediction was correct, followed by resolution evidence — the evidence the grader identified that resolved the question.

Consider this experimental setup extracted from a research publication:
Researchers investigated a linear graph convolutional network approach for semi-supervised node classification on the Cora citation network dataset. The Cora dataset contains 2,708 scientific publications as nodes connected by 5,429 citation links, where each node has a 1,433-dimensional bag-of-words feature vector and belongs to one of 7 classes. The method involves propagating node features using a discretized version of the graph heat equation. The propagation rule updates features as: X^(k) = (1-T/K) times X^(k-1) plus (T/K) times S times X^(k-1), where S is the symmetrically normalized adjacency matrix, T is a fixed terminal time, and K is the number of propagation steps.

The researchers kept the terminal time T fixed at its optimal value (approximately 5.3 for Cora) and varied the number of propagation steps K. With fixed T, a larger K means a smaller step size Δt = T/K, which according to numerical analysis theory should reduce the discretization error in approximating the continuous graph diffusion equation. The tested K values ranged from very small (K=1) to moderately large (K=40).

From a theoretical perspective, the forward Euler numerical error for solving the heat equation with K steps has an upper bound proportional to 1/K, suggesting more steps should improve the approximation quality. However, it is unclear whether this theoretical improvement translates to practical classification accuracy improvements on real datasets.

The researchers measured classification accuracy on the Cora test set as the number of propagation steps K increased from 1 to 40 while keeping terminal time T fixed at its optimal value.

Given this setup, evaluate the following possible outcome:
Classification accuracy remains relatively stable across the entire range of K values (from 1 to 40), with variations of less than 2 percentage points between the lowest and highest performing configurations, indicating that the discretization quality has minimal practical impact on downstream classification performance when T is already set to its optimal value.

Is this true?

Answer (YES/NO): NO